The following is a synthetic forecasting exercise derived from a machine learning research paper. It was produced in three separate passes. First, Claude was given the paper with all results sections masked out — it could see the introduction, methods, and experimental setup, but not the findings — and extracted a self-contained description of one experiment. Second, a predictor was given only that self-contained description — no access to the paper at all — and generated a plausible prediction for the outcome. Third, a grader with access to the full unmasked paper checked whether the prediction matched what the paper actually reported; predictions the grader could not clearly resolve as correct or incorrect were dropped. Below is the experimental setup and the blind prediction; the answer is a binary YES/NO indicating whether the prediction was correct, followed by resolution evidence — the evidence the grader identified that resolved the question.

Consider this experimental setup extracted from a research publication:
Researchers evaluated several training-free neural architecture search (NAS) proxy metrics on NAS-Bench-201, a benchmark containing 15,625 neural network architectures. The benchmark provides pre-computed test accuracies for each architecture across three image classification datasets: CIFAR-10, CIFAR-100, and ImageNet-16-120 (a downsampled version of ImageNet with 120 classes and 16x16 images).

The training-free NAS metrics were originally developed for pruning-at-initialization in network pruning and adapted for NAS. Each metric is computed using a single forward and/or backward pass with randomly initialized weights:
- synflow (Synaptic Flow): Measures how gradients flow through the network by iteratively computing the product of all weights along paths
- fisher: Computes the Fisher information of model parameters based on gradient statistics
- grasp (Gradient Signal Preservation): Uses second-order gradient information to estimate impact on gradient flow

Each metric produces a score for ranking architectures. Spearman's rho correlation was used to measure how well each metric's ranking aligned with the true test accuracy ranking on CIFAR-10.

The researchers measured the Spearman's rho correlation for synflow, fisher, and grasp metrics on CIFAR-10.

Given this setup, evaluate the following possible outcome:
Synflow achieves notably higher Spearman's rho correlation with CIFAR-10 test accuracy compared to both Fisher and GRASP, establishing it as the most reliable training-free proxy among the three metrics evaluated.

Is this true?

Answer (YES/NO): YES